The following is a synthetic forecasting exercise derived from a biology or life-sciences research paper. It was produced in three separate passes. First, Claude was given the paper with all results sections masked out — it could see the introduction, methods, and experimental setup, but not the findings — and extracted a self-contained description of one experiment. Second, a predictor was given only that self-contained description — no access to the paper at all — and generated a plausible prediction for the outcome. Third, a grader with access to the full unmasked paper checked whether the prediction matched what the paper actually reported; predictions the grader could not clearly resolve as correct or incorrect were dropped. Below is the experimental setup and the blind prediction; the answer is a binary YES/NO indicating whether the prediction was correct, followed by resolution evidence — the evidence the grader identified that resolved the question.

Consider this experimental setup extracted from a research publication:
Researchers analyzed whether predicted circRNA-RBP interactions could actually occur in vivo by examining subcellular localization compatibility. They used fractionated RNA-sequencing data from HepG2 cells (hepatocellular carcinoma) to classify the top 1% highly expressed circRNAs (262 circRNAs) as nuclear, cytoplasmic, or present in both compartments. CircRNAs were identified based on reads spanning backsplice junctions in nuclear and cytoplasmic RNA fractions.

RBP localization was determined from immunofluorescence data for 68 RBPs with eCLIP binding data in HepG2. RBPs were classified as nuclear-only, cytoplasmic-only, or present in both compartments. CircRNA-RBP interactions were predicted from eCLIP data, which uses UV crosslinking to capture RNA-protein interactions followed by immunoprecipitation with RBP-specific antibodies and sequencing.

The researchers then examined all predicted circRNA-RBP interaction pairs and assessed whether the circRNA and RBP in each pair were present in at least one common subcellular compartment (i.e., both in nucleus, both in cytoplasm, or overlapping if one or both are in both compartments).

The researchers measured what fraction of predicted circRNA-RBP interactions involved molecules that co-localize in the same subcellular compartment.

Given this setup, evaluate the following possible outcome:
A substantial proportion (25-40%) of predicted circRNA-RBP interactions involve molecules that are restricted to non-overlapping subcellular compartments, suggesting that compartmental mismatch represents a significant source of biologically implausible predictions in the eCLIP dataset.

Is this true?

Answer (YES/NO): NO